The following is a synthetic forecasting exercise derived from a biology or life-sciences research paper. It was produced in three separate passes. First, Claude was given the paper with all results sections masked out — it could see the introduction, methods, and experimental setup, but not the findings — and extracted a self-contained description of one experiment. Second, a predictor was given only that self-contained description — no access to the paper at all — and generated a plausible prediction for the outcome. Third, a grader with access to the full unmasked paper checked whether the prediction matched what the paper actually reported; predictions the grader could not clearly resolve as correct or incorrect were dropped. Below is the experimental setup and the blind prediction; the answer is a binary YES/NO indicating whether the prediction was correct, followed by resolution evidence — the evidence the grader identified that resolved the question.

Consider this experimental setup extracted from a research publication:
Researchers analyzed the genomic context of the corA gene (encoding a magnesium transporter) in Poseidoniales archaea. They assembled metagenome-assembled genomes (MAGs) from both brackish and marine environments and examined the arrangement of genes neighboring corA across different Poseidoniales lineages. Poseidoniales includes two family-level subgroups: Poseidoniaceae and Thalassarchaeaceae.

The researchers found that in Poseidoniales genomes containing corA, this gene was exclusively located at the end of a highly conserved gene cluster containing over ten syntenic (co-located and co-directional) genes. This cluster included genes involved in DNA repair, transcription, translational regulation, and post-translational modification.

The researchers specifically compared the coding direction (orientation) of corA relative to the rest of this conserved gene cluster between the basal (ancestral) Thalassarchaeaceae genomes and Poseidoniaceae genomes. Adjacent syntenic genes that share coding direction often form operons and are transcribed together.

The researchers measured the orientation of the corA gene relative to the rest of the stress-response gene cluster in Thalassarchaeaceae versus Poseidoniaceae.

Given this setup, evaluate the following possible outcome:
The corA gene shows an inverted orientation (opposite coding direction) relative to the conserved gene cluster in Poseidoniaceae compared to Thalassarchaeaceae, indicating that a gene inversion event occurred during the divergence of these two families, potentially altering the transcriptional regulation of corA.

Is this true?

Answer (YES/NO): NO